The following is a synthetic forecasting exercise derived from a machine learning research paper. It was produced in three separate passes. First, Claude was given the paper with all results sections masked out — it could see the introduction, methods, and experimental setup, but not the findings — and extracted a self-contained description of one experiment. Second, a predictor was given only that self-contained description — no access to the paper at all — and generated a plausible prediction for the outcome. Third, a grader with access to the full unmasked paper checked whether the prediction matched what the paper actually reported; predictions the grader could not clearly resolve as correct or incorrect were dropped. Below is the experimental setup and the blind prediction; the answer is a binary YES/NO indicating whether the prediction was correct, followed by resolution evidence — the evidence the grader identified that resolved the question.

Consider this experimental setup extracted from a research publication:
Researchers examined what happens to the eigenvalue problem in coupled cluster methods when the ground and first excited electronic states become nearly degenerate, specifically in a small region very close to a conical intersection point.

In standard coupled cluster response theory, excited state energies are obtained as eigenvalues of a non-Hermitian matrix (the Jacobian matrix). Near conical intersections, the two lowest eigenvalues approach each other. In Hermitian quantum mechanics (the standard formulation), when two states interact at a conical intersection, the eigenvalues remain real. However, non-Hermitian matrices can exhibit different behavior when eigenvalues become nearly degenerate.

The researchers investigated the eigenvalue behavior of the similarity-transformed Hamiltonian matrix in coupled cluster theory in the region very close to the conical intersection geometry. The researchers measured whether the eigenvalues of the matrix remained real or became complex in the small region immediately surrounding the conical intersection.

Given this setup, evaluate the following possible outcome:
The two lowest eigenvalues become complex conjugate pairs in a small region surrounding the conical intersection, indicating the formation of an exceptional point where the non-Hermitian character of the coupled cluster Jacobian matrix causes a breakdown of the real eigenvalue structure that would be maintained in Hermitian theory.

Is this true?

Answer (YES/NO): YES